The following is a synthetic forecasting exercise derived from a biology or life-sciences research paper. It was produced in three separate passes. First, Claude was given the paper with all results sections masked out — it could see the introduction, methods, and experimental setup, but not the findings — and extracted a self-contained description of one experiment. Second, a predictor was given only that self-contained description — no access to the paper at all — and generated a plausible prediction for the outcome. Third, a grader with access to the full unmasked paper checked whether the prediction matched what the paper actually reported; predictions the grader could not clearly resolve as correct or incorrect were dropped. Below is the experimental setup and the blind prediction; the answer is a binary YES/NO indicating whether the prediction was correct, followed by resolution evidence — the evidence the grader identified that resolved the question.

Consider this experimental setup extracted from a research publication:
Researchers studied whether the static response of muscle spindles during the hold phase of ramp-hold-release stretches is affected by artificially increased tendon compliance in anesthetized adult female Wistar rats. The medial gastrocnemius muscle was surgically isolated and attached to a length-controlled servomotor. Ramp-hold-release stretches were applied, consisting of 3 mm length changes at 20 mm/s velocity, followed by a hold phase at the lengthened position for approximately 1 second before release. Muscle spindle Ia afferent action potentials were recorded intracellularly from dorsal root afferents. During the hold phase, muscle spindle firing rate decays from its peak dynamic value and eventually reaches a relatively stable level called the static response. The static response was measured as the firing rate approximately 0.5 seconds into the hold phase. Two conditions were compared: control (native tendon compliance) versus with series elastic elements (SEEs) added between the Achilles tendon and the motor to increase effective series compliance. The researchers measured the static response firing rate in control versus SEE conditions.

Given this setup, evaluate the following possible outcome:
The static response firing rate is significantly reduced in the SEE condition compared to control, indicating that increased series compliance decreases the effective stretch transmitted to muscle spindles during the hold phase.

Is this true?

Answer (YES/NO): YES